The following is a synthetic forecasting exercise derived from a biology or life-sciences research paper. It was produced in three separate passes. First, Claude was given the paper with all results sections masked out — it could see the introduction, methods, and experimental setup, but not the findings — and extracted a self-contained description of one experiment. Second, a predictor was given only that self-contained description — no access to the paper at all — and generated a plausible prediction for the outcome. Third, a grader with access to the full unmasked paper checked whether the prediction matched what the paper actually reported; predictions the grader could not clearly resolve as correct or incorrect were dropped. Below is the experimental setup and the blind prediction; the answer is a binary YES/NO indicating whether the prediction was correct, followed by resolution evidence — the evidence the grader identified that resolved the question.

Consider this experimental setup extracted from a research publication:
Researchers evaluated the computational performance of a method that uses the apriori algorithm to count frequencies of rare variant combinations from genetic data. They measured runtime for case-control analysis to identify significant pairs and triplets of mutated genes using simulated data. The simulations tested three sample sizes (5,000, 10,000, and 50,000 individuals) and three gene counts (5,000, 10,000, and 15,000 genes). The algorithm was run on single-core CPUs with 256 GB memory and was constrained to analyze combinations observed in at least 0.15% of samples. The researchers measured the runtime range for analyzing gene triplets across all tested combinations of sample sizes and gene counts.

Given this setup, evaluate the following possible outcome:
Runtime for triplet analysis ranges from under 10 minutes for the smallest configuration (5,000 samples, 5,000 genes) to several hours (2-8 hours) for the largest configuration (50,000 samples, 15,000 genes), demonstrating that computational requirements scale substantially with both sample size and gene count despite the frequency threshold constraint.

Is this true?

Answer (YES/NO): NO